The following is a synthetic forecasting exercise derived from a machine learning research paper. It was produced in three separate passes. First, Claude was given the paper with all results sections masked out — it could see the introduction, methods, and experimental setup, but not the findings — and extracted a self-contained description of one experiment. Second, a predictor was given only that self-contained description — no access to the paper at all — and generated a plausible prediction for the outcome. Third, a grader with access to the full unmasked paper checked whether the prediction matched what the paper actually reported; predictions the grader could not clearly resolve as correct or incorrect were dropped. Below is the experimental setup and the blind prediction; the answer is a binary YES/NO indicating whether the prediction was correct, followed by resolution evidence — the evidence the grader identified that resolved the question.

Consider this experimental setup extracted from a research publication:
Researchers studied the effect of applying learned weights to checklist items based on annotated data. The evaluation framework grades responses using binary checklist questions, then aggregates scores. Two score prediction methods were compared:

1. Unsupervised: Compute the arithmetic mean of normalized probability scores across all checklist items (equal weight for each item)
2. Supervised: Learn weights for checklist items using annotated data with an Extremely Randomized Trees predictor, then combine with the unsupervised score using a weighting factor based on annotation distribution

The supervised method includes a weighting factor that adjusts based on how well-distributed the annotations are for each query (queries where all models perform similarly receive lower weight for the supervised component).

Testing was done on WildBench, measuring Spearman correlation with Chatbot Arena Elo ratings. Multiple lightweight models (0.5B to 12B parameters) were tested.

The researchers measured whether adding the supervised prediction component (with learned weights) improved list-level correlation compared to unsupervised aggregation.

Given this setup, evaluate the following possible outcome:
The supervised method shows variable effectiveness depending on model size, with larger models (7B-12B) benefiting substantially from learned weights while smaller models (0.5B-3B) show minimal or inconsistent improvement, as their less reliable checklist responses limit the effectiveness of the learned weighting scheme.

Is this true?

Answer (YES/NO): NO